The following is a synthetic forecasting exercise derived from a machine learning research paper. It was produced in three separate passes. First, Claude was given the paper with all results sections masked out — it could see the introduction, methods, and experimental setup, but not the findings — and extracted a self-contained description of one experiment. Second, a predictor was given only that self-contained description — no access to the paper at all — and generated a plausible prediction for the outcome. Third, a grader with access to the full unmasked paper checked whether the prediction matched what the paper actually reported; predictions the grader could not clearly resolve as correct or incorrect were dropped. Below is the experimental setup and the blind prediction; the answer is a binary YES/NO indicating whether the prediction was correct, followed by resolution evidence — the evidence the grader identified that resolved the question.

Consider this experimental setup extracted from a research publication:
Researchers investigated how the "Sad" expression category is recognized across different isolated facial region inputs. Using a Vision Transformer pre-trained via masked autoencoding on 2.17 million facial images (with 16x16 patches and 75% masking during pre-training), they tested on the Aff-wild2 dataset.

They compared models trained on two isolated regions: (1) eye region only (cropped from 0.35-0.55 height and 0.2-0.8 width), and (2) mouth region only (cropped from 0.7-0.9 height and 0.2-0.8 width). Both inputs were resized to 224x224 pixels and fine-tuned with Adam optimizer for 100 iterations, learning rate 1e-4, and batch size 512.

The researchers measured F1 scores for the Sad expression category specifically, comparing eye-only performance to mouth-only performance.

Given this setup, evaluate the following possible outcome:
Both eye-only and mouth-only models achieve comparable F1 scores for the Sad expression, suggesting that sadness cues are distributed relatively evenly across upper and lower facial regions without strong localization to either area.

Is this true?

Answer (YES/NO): NO